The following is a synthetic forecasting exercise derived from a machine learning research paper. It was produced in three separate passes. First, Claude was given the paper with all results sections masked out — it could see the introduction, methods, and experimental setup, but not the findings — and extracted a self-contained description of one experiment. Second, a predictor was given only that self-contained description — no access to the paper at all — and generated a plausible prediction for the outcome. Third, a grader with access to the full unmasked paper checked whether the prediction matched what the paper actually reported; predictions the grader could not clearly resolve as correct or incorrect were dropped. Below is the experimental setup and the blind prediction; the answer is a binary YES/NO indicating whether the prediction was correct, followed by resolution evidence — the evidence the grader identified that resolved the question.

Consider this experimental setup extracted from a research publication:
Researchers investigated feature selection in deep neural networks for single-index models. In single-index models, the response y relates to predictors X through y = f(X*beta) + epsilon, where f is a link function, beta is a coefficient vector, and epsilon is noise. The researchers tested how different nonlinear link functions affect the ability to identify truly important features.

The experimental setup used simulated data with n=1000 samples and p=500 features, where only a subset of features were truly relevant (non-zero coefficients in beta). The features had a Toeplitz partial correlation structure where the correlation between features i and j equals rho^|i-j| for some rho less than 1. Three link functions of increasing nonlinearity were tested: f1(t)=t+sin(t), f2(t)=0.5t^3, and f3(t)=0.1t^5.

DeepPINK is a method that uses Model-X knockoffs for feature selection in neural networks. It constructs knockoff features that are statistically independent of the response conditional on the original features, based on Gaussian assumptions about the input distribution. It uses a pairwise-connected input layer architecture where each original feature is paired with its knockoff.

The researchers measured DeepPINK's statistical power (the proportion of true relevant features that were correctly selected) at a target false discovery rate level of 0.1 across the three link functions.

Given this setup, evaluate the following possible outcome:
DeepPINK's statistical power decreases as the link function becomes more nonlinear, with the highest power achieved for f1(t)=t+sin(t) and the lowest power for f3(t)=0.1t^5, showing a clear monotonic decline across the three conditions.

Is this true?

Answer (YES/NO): YES